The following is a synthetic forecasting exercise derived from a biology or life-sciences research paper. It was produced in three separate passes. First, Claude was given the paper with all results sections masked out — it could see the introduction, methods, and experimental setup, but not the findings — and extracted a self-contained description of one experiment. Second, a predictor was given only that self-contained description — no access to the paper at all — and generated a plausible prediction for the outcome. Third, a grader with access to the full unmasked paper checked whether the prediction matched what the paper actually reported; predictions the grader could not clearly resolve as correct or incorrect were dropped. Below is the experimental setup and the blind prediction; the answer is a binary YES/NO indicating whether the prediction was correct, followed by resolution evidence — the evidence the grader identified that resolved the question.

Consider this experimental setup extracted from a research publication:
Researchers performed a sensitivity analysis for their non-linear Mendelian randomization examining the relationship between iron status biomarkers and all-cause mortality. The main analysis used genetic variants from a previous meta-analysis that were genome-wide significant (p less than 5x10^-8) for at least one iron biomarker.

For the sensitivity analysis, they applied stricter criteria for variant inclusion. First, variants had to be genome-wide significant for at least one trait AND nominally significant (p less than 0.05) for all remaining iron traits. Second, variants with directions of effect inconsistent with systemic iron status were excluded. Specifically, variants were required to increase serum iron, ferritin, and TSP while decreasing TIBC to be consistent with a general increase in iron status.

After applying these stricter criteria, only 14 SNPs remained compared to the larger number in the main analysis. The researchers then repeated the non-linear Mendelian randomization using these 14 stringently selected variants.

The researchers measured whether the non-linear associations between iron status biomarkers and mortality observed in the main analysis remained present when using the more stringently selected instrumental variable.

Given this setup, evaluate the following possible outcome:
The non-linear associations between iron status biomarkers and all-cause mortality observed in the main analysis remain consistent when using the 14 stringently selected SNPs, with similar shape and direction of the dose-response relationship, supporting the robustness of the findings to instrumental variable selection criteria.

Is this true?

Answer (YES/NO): YES